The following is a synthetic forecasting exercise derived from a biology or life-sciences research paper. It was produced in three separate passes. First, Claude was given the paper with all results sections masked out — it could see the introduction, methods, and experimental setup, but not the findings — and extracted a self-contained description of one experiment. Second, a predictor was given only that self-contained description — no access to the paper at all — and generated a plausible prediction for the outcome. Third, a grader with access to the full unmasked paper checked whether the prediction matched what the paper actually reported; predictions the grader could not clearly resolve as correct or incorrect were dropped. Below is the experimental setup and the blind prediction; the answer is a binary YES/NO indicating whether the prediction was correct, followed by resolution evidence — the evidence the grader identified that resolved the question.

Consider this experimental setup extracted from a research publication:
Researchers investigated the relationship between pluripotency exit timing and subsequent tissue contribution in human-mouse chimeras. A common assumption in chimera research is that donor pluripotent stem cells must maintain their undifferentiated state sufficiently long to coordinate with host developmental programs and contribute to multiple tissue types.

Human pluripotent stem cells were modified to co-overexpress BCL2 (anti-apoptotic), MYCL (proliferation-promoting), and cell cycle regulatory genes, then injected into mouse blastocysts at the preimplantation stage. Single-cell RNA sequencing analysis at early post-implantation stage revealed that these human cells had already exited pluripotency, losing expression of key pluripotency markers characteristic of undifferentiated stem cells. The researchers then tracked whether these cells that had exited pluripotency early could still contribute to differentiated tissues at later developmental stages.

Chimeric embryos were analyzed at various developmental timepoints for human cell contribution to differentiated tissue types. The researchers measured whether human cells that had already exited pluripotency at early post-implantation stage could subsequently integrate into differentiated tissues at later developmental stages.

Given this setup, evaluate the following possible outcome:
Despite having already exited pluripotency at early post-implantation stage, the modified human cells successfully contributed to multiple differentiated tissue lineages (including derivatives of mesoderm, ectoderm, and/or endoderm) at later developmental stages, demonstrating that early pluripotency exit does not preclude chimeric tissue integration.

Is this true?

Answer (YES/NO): YES